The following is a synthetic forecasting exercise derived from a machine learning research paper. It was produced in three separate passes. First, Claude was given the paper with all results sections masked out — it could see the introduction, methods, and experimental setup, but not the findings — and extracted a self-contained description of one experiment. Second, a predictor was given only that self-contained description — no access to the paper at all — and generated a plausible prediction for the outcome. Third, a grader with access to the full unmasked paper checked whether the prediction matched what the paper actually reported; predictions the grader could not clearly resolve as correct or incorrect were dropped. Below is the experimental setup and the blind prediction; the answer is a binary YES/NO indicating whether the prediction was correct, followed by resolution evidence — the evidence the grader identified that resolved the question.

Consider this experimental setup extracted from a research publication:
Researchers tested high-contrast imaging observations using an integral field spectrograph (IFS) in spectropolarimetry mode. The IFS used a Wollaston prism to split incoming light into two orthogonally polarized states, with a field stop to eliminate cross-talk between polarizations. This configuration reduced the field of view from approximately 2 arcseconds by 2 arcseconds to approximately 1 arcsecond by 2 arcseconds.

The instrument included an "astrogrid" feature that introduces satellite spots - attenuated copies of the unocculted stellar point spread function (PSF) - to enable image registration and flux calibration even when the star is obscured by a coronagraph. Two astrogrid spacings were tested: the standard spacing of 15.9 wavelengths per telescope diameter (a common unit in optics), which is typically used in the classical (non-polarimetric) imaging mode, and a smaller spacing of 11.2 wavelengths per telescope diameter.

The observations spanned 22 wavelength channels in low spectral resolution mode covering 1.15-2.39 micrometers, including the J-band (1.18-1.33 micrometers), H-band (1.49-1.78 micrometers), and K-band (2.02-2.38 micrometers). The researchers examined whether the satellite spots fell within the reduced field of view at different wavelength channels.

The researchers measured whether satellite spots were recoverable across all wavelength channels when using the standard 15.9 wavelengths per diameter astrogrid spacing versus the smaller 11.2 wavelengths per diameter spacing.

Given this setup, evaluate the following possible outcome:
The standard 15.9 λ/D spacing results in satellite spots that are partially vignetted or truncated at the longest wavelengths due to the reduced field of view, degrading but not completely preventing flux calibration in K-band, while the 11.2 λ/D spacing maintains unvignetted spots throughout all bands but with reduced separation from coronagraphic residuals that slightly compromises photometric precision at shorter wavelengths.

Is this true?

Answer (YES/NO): NO